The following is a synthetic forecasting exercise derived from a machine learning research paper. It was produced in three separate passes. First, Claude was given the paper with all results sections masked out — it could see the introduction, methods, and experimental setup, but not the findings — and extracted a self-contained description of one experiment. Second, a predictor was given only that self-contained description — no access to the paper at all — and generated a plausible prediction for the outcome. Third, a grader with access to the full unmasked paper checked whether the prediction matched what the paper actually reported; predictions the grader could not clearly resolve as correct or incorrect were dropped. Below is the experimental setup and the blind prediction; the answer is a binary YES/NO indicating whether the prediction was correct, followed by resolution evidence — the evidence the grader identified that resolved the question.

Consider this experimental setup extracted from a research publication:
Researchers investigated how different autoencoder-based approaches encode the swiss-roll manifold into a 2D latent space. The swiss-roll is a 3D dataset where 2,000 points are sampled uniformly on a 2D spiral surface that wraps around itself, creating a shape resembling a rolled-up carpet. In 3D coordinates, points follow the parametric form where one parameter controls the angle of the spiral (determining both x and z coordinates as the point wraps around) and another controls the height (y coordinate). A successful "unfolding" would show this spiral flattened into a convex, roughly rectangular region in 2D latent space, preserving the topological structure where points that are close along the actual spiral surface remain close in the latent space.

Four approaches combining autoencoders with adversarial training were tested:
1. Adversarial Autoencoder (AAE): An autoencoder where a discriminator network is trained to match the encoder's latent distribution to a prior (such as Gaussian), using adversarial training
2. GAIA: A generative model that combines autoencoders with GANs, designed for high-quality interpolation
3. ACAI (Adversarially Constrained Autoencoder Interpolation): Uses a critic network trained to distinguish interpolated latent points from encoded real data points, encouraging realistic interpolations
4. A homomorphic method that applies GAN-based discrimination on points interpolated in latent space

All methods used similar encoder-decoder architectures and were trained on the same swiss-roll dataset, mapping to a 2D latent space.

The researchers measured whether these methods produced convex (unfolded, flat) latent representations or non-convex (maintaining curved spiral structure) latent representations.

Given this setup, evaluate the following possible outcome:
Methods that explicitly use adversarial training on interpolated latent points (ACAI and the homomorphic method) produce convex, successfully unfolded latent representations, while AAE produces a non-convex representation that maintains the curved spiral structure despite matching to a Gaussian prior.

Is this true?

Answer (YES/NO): NO